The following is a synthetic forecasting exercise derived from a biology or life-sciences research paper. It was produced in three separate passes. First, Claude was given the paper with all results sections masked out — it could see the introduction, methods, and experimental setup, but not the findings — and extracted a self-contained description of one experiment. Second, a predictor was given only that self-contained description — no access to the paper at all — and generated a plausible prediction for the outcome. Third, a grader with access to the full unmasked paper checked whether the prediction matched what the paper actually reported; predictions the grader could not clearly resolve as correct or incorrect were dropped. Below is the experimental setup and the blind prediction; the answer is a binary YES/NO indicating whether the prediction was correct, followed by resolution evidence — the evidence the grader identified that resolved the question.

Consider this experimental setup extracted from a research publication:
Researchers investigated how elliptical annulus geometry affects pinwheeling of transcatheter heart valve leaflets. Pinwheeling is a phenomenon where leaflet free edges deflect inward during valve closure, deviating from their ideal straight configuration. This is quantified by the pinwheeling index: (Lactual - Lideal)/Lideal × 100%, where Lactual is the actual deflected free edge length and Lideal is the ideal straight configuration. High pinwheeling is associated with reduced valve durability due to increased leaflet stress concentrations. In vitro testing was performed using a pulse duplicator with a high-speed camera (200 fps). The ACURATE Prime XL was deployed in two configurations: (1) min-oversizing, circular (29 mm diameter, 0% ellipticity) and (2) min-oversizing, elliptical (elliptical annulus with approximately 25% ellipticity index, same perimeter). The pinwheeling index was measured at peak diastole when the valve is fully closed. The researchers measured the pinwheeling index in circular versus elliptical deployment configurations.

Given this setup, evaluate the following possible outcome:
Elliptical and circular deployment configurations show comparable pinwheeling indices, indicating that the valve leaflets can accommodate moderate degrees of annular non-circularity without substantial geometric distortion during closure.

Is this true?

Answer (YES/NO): YES